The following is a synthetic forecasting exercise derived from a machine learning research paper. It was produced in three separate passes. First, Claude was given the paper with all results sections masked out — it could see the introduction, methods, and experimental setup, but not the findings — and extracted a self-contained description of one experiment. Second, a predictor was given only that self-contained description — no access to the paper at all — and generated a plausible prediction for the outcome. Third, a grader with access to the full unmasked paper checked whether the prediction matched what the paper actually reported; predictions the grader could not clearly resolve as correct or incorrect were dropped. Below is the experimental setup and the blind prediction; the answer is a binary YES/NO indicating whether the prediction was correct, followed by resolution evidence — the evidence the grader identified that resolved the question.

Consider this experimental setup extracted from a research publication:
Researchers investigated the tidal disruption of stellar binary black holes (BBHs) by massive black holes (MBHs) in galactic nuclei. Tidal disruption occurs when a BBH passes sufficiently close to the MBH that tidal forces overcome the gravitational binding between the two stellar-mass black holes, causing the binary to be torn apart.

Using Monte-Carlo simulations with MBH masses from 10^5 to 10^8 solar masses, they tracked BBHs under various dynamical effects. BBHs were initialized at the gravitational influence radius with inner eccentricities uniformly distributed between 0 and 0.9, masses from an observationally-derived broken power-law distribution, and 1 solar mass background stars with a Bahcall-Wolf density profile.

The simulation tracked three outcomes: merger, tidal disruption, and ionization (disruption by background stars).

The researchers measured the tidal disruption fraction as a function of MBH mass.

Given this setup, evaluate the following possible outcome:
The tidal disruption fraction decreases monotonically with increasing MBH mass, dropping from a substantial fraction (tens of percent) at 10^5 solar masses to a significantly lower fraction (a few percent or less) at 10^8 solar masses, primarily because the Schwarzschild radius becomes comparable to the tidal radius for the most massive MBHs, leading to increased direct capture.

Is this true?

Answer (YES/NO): NO